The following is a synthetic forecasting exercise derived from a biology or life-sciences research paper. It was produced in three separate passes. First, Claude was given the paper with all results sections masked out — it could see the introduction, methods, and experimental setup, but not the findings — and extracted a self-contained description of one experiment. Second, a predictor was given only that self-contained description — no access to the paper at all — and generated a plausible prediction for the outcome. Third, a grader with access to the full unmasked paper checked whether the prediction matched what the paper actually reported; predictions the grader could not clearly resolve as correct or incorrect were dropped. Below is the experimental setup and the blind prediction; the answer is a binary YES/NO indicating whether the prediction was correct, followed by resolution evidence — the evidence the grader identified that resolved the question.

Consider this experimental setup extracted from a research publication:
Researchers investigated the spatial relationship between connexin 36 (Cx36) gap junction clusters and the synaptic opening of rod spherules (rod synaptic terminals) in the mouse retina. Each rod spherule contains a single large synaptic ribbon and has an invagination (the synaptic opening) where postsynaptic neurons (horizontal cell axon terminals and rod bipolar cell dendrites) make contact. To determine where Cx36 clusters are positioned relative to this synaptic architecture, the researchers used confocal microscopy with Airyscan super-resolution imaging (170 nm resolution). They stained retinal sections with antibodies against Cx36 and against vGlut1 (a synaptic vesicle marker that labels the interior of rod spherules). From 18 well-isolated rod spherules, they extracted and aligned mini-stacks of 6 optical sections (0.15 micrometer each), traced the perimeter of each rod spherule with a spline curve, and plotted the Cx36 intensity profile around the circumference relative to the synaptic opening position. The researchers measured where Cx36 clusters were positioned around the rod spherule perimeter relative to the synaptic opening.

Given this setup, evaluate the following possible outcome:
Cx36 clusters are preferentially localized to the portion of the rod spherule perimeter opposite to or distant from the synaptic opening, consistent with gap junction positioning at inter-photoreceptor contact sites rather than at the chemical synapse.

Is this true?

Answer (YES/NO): NO